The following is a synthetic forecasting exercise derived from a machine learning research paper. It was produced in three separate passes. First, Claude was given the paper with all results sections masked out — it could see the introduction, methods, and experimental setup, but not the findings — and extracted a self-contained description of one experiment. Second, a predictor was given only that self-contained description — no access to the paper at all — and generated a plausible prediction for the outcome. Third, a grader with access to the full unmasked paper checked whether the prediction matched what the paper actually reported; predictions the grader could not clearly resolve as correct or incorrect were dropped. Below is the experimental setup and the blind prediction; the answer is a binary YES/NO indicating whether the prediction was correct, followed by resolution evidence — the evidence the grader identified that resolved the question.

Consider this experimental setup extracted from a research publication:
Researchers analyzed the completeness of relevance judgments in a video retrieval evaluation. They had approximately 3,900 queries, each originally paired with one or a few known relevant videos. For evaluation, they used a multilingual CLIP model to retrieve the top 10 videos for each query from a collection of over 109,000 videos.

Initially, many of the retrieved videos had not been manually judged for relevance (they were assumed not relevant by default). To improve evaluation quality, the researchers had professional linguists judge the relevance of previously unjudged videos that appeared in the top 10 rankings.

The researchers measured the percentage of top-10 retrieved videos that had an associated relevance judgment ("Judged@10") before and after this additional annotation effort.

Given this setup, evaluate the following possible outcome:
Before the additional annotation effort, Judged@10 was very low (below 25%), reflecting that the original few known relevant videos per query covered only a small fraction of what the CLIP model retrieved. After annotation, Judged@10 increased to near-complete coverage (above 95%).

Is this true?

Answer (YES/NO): NO